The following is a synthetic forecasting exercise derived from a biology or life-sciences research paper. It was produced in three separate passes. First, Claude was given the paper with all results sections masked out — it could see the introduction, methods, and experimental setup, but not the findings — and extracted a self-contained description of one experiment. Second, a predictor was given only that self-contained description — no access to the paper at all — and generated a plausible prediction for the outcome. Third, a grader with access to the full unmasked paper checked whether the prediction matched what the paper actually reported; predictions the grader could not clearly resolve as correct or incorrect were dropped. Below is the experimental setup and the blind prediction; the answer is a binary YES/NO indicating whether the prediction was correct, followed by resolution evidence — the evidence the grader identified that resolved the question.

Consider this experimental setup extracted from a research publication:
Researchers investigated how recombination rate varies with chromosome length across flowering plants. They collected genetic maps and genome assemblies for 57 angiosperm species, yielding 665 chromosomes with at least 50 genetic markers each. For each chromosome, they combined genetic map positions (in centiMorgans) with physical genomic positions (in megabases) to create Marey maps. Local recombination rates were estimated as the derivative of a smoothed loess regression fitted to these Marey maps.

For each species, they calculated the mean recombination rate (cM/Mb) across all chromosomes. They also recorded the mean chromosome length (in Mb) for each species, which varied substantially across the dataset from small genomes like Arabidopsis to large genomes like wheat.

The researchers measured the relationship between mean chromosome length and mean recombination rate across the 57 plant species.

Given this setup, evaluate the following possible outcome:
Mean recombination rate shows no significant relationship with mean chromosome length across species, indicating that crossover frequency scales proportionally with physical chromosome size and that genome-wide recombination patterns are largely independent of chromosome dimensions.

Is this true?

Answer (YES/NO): NO